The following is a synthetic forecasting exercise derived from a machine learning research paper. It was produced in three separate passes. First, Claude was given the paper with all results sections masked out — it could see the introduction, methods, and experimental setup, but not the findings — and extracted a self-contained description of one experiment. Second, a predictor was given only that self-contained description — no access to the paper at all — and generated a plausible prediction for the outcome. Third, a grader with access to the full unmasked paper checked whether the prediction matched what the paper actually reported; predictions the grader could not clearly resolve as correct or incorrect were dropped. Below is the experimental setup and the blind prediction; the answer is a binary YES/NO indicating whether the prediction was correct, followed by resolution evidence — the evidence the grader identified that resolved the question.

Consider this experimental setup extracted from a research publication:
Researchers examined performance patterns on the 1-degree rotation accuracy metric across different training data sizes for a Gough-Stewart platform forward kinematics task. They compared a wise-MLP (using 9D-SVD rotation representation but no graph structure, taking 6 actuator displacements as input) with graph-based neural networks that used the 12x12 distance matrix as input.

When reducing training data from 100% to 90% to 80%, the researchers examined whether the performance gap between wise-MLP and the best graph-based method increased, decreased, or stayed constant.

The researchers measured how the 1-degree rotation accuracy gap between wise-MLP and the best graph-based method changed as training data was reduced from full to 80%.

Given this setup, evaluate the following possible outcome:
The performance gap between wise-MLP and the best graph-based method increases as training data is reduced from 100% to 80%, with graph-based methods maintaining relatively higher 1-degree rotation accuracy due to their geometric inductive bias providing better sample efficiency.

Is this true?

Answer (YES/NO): YES